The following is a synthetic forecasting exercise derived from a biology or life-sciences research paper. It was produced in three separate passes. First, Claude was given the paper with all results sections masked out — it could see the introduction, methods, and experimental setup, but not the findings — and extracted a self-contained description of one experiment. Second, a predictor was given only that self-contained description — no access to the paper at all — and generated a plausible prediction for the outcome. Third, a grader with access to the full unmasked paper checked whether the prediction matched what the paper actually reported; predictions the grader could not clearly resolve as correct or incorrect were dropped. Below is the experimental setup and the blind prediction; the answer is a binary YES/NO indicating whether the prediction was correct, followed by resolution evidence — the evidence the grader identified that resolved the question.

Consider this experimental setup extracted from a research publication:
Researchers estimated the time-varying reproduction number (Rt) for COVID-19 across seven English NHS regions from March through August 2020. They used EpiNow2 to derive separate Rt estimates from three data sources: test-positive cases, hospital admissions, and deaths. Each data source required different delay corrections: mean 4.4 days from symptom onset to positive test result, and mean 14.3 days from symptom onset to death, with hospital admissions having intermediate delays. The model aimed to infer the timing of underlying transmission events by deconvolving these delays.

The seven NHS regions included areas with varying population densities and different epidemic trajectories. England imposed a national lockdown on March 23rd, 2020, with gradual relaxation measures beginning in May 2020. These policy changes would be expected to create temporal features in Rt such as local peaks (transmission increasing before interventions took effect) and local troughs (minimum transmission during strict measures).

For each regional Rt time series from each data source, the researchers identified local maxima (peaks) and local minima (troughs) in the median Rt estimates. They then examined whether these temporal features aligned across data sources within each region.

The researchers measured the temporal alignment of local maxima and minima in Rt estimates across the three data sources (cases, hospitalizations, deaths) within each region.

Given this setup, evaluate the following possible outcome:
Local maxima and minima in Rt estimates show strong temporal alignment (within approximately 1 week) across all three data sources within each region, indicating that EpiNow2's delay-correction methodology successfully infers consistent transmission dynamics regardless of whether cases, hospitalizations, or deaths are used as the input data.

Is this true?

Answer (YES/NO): NO